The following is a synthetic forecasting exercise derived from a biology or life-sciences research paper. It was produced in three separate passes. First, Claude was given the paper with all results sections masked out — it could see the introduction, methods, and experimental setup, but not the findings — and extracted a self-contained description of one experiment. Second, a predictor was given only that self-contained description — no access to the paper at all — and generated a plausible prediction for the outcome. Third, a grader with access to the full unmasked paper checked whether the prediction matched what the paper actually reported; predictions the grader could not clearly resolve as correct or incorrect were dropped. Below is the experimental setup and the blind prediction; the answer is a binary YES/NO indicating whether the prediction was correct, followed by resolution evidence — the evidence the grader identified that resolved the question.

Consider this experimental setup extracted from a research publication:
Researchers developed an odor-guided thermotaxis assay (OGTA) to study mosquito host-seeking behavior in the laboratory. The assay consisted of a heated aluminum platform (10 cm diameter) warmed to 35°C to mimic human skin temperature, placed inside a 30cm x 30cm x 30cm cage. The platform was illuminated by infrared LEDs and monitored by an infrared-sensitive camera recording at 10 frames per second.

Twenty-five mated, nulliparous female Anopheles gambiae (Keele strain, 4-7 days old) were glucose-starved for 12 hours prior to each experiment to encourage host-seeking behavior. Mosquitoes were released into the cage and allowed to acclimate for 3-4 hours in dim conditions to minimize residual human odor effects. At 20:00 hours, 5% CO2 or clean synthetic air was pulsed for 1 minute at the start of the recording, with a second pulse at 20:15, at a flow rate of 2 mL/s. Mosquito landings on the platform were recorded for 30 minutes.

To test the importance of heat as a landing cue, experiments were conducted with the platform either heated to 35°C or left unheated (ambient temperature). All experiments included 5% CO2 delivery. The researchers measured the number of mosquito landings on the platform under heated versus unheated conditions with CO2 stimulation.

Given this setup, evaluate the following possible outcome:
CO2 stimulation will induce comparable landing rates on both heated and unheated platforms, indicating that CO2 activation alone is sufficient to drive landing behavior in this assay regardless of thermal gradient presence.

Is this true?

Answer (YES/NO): NO